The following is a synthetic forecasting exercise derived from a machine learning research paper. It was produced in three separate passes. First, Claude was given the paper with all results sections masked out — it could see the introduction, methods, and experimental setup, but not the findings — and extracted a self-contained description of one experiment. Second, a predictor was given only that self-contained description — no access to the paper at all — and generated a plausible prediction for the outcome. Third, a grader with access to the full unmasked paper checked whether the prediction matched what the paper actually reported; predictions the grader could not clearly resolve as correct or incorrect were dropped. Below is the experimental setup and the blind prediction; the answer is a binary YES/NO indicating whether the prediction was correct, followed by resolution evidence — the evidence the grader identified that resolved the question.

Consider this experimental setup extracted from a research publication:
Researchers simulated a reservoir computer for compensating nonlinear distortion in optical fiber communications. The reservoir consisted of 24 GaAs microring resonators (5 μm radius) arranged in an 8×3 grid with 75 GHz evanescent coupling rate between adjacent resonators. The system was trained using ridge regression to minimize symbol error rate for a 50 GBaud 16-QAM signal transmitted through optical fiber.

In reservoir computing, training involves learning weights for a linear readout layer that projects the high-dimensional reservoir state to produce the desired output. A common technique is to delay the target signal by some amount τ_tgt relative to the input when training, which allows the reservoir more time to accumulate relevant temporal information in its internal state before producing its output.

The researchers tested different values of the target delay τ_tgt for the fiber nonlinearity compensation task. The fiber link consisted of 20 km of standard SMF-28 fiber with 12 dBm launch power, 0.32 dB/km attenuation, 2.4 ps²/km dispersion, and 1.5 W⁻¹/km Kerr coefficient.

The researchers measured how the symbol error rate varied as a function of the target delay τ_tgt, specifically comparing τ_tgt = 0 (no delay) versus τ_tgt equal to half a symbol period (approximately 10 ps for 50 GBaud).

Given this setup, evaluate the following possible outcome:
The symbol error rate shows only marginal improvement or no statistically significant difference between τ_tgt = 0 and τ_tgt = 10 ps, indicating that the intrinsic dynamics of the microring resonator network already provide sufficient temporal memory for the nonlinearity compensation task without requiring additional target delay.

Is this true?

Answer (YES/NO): NO